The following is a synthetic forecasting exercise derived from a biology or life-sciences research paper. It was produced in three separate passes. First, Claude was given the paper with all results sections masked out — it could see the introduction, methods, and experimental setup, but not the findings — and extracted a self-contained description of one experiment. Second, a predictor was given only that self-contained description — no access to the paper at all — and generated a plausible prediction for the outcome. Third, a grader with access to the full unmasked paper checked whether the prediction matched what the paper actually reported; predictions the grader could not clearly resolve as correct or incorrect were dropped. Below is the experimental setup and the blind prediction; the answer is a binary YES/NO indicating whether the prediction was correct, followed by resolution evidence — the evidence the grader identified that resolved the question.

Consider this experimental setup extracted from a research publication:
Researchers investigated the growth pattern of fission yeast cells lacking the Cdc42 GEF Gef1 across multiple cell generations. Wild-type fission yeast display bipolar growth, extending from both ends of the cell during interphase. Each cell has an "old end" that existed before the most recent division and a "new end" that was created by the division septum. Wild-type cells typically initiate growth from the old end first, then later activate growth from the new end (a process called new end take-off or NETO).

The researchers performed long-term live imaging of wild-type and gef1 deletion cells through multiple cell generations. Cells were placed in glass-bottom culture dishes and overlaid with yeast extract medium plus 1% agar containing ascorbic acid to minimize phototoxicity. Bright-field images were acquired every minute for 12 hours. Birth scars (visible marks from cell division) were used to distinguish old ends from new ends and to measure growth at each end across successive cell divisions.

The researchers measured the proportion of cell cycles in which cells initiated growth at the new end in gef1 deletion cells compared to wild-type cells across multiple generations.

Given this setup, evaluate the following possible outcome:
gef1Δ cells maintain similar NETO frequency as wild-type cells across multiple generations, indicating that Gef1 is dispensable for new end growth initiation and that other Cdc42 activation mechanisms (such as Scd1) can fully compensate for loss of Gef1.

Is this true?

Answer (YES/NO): NO